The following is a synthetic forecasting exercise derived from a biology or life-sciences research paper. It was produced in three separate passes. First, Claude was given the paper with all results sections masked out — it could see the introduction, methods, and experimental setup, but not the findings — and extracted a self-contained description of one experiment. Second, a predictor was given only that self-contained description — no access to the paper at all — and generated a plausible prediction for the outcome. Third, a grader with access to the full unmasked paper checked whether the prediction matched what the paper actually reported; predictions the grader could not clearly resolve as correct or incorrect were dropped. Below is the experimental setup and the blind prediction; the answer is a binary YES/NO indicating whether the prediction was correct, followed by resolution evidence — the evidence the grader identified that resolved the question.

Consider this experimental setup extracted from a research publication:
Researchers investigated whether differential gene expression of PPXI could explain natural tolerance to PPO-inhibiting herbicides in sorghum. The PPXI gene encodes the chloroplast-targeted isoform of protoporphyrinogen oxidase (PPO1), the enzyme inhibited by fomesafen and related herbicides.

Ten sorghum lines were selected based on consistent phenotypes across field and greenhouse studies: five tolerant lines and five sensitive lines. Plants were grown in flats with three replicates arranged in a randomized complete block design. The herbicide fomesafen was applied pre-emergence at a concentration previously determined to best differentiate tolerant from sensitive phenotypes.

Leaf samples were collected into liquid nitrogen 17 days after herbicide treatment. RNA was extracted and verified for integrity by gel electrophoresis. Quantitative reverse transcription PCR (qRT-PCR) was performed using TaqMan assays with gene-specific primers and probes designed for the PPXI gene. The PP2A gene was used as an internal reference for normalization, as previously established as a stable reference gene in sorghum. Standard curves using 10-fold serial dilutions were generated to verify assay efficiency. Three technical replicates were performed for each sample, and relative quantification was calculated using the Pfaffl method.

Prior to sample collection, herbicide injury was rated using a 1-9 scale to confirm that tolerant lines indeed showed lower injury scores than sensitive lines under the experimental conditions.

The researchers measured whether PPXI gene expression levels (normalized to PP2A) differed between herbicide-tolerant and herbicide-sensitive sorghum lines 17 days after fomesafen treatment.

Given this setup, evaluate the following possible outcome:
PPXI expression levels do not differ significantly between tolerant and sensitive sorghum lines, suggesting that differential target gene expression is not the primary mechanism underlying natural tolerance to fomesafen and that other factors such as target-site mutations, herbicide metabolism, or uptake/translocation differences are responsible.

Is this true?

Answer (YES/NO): YES